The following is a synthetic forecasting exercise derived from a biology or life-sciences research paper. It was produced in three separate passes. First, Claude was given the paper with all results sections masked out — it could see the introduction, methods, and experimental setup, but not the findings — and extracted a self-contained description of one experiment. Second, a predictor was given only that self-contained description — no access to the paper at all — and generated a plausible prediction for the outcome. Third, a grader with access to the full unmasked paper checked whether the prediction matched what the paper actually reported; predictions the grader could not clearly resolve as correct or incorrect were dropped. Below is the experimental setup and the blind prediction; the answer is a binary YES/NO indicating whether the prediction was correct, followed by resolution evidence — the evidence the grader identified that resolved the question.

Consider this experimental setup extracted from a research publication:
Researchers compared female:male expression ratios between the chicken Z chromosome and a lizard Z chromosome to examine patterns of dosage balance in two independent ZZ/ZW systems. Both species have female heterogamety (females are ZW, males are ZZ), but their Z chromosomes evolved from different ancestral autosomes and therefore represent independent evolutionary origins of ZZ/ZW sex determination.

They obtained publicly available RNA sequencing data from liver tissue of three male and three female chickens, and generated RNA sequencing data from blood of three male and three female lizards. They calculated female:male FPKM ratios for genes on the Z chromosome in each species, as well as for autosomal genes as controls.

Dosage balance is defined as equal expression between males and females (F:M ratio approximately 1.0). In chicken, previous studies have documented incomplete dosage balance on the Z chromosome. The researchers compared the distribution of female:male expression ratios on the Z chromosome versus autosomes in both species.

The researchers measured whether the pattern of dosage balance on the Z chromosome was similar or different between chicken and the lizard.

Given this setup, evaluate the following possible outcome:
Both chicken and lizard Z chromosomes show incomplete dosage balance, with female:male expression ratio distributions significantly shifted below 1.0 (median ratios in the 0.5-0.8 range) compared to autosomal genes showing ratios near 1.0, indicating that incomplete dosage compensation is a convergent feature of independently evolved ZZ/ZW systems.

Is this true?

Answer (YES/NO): YES